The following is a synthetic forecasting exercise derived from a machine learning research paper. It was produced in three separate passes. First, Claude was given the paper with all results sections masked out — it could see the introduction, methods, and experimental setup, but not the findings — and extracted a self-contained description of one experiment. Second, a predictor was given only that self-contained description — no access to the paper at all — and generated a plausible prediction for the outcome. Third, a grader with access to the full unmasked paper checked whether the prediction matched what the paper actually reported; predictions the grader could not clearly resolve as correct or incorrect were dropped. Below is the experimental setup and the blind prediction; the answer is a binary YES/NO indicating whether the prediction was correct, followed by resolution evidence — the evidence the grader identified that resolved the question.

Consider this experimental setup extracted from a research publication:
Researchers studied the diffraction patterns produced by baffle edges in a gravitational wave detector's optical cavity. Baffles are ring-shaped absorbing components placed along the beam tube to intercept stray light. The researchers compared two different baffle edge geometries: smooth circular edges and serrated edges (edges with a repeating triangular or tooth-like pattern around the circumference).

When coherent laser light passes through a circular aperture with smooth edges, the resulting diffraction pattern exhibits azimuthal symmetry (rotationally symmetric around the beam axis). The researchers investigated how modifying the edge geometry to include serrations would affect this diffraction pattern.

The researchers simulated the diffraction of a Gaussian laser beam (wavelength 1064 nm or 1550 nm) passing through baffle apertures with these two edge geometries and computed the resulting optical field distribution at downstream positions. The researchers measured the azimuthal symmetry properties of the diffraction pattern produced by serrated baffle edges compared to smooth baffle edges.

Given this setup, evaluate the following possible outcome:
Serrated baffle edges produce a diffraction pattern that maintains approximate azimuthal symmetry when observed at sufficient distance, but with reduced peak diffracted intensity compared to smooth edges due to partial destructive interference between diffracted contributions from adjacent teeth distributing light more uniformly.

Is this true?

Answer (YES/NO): NO